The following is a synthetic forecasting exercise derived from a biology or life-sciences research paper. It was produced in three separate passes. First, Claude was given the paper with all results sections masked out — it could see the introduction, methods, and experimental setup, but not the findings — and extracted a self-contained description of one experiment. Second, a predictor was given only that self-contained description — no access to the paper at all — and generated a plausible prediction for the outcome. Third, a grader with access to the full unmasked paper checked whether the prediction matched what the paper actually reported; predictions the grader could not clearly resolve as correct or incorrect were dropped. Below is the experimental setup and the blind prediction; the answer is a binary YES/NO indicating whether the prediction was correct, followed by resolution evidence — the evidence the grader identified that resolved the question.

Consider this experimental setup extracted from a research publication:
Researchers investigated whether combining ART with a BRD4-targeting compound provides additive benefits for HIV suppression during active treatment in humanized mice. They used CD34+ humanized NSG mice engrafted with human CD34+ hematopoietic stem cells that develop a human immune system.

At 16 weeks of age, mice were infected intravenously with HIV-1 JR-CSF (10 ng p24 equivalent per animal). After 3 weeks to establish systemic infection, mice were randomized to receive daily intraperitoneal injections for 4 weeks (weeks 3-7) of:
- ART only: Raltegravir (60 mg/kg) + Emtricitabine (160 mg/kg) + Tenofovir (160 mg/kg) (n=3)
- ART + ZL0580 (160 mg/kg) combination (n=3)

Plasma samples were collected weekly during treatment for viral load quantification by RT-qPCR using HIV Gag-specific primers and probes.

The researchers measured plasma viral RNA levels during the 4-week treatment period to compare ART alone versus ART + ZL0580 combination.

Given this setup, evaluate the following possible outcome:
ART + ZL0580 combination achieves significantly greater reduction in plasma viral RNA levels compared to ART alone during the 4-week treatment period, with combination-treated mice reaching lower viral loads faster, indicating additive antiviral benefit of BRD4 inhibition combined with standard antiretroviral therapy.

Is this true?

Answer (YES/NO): NO